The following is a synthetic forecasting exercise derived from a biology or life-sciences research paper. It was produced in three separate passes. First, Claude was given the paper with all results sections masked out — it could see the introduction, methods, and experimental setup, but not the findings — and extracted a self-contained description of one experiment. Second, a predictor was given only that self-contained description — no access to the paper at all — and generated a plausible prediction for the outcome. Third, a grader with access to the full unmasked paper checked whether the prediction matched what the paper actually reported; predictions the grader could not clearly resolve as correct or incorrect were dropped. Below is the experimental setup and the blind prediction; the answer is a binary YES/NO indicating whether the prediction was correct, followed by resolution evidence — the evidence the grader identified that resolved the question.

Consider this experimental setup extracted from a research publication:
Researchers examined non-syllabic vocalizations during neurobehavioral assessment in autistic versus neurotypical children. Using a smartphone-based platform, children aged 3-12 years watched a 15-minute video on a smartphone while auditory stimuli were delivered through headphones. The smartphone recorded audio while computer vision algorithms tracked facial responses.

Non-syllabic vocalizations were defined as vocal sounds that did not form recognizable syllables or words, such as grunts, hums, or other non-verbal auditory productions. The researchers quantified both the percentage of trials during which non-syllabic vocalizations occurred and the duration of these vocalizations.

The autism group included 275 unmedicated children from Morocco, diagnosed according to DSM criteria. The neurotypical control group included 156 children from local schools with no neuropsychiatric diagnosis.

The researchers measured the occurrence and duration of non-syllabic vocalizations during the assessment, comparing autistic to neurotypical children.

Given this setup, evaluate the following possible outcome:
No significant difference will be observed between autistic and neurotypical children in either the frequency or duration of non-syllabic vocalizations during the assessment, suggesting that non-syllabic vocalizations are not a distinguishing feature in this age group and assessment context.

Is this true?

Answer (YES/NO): NO